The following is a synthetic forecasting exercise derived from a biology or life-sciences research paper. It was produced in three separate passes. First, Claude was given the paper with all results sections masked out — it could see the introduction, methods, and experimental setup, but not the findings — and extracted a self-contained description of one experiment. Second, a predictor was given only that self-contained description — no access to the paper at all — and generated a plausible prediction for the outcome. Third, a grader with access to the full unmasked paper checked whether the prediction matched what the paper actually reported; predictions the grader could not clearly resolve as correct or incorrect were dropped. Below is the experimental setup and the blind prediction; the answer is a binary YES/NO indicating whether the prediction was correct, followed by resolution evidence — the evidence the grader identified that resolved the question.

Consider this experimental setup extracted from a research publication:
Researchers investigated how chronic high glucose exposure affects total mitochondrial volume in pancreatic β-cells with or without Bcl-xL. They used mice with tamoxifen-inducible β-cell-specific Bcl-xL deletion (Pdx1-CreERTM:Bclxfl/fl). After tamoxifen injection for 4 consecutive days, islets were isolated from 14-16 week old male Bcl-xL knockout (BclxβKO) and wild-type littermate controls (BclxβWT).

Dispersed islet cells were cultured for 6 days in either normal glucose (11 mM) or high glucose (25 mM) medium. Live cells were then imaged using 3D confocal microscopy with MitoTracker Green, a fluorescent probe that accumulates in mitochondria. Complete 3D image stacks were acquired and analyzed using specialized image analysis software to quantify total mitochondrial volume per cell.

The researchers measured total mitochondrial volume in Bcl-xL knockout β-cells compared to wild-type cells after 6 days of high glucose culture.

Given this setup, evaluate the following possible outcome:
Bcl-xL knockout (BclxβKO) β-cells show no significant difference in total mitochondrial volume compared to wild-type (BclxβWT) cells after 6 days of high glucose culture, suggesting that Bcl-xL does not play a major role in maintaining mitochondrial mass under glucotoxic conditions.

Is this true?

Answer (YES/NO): NO